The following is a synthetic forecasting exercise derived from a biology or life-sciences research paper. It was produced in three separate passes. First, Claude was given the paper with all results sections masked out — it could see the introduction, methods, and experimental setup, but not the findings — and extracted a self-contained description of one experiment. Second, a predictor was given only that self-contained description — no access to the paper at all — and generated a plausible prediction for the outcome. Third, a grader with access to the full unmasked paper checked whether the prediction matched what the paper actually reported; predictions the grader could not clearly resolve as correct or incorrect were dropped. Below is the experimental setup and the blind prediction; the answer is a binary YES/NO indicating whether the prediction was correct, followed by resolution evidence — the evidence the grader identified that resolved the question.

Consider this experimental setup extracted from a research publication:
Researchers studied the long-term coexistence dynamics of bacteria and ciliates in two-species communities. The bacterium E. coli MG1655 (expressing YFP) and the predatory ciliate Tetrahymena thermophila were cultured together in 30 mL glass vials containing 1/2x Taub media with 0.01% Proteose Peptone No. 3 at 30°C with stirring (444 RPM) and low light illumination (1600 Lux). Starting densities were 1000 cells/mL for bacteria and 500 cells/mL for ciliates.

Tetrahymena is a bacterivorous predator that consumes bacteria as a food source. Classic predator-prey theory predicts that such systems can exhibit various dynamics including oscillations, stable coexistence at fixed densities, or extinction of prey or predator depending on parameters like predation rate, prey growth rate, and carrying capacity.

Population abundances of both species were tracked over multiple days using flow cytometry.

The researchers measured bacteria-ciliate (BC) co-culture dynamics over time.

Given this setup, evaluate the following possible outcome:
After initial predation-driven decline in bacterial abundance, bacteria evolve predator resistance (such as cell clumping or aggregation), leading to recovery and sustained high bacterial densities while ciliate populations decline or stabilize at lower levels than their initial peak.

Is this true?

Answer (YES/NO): NO